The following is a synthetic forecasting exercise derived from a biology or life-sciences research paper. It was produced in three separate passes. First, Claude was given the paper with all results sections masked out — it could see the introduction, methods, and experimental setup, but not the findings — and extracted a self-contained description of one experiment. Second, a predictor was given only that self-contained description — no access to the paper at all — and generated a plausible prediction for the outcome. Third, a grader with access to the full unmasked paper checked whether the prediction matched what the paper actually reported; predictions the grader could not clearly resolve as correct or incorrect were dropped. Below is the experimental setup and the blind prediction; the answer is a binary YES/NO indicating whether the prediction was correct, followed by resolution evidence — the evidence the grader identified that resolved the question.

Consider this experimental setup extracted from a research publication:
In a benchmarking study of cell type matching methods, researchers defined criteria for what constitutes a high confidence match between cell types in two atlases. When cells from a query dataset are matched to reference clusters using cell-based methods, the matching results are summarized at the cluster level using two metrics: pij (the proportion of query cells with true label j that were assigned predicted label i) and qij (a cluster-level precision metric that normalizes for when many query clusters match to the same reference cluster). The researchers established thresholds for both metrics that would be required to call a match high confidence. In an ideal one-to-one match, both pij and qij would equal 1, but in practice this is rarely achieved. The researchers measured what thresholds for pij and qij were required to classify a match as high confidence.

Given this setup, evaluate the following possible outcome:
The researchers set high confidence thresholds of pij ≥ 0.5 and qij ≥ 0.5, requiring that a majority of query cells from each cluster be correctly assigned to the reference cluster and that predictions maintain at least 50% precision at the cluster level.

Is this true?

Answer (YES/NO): NO